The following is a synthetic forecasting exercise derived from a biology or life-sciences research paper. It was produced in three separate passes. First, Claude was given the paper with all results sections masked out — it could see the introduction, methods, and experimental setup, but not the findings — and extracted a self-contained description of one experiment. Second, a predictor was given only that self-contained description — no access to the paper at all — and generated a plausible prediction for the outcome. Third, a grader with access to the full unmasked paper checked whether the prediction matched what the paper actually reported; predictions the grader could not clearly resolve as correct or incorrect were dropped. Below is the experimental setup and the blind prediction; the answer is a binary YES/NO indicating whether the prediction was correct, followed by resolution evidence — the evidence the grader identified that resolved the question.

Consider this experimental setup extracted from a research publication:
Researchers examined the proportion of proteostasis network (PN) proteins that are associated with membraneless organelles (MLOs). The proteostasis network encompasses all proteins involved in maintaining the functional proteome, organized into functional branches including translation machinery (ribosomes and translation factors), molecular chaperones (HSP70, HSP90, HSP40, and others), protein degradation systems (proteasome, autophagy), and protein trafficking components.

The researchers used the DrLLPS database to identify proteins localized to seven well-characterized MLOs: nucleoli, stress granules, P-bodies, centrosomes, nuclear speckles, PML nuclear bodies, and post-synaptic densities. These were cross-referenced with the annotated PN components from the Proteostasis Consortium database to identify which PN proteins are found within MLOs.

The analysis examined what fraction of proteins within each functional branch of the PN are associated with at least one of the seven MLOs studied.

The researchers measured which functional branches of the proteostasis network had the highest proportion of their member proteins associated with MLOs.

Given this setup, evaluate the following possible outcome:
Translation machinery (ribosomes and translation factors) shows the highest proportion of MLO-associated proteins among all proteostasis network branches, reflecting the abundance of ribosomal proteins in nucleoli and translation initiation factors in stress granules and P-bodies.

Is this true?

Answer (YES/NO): YES